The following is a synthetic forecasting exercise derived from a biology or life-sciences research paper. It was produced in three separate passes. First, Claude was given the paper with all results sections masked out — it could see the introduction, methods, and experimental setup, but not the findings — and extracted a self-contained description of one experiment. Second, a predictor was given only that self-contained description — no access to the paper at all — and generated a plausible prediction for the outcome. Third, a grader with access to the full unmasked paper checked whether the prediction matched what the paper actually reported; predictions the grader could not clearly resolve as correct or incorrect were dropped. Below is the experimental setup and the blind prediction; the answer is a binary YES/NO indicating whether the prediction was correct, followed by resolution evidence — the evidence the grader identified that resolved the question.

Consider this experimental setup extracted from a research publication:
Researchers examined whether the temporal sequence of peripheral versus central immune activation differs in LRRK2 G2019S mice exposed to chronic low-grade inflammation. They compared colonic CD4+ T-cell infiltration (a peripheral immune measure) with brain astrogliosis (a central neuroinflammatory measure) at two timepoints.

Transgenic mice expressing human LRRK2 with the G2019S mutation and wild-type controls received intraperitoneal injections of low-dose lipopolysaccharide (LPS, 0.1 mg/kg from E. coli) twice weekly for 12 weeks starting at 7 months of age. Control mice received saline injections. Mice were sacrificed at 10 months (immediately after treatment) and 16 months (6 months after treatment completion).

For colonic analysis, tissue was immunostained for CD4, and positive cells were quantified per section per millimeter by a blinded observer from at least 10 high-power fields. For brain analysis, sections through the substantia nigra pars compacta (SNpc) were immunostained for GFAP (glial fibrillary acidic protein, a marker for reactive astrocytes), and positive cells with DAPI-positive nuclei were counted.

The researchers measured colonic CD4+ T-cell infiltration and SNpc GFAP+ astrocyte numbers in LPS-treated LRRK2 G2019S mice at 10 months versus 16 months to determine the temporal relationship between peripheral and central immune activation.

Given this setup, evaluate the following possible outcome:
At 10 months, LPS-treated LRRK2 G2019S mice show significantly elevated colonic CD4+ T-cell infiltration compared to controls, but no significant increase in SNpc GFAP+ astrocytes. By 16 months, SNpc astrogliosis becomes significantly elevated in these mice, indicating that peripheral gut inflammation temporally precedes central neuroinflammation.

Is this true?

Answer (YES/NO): NO